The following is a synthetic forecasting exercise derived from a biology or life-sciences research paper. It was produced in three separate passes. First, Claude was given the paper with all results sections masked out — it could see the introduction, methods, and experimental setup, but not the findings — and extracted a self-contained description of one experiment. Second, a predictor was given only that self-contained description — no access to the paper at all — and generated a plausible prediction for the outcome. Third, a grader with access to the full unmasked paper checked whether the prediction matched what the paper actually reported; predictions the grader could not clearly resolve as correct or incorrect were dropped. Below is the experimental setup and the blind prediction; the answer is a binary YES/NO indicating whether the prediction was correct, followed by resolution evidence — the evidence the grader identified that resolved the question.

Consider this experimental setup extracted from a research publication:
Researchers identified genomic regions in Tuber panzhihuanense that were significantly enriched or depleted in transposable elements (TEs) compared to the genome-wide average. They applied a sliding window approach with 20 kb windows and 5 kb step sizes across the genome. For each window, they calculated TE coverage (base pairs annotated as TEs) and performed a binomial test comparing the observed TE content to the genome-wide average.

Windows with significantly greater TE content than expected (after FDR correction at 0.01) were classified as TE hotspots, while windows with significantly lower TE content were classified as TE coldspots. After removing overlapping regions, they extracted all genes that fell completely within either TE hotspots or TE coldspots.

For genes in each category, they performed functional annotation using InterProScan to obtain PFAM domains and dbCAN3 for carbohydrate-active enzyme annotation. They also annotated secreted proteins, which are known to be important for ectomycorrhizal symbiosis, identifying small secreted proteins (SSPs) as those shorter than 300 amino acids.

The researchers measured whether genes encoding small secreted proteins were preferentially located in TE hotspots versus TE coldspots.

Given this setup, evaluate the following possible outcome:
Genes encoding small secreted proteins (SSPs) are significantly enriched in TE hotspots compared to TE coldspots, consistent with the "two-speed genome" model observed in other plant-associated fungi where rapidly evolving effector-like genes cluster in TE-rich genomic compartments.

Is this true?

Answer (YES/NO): NO